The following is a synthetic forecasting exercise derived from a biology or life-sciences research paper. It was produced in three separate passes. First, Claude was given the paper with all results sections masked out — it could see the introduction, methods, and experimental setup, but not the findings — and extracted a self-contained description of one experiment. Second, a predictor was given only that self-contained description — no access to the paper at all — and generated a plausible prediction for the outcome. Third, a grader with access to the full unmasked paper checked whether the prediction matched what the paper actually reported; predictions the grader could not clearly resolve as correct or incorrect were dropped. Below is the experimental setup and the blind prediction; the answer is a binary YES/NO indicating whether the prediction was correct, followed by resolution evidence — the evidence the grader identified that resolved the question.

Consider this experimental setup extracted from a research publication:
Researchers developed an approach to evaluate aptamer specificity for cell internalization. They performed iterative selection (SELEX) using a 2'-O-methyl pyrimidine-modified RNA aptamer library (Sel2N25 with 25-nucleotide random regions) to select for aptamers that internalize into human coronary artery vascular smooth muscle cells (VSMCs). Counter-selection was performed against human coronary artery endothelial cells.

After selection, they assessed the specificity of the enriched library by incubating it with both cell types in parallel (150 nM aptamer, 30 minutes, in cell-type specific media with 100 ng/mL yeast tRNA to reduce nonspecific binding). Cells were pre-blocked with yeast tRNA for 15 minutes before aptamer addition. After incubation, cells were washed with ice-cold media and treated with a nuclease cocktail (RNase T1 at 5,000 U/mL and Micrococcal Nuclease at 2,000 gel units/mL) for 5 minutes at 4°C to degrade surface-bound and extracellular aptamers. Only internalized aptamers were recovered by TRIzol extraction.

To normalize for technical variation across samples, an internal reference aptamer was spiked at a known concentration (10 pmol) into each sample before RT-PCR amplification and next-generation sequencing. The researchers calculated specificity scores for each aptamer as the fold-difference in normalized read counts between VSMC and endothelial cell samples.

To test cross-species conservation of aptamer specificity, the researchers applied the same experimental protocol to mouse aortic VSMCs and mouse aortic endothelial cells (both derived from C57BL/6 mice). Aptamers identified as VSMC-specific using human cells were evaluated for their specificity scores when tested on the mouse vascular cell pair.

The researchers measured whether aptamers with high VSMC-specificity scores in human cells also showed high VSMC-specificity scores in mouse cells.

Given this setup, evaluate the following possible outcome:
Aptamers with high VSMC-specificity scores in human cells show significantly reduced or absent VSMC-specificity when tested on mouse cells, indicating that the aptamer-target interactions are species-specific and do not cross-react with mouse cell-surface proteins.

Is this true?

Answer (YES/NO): NO